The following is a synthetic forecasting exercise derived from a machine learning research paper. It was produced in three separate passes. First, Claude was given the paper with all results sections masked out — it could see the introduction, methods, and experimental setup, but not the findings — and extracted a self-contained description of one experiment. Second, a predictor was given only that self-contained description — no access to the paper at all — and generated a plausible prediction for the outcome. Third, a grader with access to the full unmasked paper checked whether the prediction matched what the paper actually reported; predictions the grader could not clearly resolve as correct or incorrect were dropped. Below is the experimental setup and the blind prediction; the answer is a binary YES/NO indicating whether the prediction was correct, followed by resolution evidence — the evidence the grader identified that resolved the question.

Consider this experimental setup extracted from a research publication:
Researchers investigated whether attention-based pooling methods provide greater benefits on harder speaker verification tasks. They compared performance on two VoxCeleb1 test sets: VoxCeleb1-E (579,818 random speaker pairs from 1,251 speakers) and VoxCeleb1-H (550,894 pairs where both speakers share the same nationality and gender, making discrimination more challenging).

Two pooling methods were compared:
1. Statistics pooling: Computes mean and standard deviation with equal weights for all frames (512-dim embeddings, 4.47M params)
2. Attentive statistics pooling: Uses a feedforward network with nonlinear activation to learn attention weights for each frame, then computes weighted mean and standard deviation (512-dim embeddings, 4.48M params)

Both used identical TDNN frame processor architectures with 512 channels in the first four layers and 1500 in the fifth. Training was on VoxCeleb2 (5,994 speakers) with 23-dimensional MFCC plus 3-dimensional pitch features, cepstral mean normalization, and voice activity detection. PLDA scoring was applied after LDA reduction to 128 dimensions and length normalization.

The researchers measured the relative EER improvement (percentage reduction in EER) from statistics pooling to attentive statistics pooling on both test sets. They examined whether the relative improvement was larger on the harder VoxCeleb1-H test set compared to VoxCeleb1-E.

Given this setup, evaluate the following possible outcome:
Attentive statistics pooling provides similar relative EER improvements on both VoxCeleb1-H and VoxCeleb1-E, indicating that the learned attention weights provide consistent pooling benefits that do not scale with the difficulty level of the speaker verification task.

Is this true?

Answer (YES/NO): YES